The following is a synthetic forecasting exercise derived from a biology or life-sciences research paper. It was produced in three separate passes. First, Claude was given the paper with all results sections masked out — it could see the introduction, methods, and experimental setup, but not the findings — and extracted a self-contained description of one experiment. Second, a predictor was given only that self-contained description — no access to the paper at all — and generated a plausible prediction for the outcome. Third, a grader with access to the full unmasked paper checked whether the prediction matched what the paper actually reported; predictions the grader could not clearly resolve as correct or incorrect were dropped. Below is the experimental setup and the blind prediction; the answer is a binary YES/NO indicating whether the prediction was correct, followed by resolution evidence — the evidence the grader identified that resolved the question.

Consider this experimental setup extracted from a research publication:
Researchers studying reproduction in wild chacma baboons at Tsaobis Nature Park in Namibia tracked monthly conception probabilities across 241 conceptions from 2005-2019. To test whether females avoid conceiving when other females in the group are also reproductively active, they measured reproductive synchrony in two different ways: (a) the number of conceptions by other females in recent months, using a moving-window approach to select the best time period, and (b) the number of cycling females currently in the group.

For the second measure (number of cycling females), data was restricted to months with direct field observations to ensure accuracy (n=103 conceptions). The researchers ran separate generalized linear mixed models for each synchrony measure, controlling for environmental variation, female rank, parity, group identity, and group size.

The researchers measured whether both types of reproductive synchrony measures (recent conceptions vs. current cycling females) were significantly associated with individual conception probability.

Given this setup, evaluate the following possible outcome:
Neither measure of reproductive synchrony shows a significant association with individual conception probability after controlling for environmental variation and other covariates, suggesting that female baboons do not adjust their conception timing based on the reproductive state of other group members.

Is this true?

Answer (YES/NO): NO